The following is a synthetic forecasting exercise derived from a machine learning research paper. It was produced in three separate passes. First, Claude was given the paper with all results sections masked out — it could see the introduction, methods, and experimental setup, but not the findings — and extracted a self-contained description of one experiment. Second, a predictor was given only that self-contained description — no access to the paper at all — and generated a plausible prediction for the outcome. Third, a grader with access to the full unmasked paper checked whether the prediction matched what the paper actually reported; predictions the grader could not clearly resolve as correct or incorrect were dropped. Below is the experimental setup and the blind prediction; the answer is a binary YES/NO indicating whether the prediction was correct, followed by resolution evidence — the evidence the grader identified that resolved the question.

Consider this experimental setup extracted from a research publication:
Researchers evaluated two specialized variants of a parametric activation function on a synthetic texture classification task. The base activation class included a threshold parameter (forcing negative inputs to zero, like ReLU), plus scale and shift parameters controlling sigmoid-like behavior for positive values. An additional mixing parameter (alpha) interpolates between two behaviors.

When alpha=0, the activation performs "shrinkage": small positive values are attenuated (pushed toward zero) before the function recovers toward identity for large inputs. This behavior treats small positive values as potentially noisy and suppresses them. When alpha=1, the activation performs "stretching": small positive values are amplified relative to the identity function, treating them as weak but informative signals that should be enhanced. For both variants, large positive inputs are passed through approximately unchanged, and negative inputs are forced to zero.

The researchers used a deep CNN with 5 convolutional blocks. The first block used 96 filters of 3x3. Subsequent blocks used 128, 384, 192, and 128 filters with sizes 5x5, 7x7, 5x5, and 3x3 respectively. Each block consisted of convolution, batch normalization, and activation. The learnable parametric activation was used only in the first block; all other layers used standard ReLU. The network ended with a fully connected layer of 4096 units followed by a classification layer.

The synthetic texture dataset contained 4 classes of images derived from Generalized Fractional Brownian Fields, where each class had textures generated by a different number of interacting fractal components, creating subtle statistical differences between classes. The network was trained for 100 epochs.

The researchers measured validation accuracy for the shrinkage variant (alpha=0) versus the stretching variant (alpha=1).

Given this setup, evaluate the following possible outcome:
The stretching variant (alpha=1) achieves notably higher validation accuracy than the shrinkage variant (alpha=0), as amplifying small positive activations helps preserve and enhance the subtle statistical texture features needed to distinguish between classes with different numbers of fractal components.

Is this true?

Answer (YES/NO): NO